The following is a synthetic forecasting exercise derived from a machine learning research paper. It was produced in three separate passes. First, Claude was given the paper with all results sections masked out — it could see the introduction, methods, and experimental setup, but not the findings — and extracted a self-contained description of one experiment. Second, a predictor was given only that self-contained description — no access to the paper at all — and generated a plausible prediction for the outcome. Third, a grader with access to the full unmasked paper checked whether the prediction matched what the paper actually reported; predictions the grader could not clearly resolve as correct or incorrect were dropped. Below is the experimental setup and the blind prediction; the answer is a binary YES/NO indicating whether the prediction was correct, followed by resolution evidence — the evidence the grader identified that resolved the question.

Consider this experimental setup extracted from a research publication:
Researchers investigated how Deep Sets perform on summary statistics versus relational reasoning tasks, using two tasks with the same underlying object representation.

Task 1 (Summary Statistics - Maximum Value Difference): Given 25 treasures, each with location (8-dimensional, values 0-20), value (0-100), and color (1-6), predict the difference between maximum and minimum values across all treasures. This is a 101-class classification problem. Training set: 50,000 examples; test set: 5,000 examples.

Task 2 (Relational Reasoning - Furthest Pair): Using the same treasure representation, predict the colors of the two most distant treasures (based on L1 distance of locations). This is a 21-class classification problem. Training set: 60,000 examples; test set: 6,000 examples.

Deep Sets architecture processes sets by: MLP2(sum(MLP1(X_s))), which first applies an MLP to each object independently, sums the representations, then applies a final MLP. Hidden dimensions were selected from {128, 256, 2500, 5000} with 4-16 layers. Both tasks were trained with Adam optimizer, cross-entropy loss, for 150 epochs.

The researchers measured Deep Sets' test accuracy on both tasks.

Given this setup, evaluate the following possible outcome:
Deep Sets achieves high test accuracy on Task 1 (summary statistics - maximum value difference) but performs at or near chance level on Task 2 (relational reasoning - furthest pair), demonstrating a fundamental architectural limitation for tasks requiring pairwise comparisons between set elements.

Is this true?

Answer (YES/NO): NO